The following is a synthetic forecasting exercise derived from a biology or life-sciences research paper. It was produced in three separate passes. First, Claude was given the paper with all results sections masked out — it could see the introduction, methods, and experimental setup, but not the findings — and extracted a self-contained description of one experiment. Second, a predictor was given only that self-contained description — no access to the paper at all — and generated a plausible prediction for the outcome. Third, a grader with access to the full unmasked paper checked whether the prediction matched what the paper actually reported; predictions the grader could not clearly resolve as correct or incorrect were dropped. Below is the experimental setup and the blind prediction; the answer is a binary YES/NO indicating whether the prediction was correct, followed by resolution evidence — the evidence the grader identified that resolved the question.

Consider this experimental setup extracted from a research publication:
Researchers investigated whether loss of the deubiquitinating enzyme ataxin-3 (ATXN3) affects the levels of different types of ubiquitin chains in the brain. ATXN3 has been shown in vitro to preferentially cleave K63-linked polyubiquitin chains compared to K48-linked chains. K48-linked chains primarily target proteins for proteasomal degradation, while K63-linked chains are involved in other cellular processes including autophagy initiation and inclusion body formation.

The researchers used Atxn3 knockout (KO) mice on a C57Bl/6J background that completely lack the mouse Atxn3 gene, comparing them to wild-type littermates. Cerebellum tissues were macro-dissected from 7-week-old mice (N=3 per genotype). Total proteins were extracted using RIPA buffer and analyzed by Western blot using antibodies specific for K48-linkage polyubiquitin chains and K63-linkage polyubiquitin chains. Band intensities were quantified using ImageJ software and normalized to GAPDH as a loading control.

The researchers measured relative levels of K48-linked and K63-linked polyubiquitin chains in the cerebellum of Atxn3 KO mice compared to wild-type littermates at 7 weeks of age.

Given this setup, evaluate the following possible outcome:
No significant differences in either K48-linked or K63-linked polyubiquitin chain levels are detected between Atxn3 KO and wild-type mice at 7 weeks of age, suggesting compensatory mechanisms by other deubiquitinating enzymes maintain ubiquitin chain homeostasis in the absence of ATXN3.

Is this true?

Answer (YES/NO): YES